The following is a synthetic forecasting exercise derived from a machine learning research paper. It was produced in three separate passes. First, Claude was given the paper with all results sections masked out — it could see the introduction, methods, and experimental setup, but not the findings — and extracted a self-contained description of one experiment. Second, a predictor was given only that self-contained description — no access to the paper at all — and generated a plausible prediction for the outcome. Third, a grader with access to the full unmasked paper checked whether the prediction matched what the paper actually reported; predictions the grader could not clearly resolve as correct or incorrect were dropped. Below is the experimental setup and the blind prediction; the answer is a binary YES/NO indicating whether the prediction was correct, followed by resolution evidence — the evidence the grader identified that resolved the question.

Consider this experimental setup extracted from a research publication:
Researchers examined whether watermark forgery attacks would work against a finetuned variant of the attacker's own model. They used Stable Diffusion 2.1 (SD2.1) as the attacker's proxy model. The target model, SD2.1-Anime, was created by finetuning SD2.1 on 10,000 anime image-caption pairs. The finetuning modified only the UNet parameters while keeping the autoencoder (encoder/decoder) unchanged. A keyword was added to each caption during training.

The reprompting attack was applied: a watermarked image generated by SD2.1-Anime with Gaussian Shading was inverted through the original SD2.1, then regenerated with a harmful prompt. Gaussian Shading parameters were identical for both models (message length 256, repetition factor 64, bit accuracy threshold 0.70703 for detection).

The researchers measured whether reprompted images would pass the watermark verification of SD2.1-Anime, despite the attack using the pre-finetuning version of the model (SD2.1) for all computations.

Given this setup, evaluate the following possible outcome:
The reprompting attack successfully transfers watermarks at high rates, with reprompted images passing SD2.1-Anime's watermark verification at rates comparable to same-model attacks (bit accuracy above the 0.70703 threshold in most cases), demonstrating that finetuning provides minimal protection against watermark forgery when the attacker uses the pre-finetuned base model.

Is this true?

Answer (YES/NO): YES